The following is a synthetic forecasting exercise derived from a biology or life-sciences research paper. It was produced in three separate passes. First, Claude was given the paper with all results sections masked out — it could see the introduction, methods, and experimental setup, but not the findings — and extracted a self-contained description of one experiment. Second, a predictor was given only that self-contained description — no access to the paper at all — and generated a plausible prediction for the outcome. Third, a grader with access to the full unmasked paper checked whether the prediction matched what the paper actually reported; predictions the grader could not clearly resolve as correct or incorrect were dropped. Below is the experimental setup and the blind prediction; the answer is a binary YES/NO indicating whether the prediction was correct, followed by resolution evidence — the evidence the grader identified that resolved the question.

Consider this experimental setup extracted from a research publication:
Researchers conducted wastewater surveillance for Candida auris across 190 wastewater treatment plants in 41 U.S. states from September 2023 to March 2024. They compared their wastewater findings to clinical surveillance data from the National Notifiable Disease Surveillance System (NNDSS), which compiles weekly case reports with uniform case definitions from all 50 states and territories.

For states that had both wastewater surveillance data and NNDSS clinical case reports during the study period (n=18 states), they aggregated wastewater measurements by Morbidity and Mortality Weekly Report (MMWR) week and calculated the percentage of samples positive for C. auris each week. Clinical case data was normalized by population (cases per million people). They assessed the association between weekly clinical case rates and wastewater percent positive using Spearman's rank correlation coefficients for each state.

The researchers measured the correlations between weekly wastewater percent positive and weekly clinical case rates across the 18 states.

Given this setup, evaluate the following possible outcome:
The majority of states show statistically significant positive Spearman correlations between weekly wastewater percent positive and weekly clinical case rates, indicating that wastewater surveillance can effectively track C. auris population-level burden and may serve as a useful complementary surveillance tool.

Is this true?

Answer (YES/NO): NO